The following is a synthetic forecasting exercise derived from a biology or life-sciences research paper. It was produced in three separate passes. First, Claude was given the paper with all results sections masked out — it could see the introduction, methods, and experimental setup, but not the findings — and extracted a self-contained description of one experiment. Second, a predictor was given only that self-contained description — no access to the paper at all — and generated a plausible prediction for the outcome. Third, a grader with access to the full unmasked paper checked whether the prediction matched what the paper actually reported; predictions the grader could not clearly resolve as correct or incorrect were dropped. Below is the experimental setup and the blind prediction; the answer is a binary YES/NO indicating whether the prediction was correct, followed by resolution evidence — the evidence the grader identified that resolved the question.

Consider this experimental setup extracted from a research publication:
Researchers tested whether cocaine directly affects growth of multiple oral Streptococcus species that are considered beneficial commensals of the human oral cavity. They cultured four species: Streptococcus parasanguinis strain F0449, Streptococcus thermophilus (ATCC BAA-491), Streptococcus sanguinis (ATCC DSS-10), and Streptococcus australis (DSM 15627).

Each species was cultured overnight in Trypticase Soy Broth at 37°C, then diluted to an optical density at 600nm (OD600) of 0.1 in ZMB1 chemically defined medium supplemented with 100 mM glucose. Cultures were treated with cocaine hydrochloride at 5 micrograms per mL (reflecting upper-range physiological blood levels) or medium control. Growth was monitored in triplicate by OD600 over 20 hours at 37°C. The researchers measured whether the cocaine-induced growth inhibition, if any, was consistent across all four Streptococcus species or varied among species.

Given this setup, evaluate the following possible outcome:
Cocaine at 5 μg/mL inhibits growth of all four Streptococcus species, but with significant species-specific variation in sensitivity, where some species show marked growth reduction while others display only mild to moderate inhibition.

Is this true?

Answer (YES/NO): NO